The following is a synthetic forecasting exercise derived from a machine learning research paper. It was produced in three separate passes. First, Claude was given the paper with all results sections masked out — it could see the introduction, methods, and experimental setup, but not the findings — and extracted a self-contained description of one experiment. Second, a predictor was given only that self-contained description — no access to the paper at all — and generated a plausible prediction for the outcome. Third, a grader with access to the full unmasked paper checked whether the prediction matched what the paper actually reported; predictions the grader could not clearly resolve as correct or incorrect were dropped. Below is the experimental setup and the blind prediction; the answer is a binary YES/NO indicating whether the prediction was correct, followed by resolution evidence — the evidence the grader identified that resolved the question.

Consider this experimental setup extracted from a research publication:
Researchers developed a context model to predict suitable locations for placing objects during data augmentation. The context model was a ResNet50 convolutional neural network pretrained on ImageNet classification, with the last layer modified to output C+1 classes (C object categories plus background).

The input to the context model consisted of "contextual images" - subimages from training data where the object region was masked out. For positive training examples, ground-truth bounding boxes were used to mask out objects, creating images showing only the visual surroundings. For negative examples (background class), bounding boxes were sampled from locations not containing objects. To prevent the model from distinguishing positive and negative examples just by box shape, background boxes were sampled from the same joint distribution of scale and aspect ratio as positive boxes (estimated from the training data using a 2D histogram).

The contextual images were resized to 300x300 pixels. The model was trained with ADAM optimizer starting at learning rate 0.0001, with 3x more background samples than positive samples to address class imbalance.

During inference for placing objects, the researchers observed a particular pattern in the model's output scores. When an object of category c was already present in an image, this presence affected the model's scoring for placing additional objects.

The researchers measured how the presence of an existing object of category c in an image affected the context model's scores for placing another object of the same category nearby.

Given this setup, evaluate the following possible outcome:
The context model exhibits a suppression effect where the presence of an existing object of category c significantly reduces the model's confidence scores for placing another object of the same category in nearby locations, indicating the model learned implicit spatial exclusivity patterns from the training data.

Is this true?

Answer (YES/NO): NO